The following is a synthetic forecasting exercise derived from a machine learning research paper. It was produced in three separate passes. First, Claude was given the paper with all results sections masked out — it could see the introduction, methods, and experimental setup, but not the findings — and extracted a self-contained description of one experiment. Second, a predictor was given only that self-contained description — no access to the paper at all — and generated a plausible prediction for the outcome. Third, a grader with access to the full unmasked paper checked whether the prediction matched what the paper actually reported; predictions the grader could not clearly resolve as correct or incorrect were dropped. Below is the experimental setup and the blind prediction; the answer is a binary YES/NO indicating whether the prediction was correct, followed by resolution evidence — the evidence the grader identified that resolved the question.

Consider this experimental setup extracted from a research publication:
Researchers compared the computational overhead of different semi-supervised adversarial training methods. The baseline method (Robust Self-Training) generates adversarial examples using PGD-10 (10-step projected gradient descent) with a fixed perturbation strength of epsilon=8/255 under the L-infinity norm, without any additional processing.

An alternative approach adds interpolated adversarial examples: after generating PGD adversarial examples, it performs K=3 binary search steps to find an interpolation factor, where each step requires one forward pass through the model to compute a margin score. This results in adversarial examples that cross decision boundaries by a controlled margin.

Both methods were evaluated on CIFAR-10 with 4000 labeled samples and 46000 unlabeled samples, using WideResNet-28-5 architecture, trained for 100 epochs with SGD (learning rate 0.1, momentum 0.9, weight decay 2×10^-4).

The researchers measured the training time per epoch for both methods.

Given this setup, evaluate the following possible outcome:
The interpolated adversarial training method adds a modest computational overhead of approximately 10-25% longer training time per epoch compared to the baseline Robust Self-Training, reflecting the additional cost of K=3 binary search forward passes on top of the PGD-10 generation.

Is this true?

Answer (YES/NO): NO